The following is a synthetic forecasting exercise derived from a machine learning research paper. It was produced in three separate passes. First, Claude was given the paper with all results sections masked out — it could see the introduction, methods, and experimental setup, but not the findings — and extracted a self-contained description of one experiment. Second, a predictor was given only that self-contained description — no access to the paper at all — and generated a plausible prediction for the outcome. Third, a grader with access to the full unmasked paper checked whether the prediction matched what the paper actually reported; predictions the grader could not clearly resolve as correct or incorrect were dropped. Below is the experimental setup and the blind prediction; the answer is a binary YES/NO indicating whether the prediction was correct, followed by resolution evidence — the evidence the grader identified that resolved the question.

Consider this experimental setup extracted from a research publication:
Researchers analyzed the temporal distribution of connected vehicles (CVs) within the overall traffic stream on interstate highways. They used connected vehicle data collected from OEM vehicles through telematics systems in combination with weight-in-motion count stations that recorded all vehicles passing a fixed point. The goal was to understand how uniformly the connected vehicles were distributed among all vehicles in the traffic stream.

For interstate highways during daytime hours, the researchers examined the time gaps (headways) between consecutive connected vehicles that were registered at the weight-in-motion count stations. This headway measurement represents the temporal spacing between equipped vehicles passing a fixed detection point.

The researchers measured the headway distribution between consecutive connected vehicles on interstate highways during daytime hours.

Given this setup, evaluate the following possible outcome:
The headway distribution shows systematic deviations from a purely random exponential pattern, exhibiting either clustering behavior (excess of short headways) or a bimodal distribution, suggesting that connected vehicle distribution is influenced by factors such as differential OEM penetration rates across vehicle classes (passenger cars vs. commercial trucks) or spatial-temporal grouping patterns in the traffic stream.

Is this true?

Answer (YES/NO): NO